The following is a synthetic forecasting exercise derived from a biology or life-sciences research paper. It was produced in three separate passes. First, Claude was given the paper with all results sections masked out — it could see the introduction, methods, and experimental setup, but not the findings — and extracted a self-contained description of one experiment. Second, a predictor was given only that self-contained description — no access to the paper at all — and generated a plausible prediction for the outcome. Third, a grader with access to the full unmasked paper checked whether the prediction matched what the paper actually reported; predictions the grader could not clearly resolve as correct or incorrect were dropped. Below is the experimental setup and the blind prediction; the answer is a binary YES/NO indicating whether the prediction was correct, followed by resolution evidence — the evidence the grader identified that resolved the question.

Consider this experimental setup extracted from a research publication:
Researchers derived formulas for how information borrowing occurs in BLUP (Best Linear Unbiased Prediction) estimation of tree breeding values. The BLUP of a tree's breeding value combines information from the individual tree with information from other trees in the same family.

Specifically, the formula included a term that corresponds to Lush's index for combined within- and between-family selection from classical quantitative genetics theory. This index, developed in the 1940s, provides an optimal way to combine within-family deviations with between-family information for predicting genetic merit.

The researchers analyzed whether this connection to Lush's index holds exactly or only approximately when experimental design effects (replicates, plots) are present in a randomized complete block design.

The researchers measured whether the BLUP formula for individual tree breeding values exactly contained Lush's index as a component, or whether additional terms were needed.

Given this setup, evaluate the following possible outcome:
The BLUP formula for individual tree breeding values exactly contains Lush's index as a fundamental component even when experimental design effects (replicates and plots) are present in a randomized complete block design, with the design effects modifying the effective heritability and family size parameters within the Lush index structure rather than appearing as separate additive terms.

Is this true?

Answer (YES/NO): NO